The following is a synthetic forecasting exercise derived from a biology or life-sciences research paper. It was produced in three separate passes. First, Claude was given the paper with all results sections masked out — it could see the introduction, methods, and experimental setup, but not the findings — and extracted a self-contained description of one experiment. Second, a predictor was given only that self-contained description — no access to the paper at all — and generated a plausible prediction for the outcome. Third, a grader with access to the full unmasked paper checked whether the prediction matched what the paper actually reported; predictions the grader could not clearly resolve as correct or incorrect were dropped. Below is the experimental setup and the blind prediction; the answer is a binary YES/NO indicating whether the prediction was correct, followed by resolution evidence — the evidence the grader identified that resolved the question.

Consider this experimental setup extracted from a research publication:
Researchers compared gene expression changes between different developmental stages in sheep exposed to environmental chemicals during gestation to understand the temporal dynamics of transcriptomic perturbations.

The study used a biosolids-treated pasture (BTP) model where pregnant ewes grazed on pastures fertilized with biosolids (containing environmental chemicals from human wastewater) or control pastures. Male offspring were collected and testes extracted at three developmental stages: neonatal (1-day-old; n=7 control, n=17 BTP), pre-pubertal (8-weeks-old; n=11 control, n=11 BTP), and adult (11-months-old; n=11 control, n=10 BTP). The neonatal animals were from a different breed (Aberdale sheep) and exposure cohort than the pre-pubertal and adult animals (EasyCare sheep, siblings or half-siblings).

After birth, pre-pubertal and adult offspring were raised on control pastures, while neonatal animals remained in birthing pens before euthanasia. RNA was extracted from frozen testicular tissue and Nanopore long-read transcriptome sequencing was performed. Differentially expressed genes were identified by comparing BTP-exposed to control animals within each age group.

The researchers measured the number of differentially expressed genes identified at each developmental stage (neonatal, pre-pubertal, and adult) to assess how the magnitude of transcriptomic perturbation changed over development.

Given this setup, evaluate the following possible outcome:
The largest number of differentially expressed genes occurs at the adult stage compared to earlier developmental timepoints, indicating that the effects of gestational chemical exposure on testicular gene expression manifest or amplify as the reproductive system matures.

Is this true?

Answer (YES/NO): NO